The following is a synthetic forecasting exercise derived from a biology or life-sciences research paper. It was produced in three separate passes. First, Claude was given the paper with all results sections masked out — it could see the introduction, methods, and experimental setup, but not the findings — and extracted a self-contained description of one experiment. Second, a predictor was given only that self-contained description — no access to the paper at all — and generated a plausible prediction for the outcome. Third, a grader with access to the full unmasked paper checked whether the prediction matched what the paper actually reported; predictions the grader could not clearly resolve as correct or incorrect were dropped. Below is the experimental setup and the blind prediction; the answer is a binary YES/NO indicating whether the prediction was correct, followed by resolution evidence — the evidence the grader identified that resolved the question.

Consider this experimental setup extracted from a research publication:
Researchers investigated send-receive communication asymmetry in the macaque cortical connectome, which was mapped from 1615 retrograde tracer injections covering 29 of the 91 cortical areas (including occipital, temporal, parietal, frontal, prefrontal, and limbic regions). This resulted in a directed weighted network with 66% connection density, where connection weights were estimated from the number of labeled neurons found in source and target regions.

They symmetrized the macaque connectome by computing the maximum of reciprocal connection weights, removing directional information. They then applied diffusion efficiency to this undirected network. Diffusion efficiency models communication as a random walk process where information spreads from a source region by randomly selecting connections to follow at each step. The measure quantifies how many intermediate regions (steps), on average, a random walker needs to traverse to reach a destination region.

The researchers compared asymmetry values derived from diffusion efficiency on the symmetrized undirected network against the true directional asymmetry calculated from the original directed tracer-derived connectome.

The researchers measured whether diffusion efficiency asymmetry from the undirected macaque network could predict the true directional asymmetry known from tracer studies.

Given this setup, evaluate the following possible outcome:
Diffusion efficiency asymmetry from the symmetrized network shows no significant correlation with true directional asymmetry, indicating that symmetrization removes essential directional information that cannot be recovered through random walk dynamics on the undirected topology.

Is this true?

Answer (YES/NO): NO